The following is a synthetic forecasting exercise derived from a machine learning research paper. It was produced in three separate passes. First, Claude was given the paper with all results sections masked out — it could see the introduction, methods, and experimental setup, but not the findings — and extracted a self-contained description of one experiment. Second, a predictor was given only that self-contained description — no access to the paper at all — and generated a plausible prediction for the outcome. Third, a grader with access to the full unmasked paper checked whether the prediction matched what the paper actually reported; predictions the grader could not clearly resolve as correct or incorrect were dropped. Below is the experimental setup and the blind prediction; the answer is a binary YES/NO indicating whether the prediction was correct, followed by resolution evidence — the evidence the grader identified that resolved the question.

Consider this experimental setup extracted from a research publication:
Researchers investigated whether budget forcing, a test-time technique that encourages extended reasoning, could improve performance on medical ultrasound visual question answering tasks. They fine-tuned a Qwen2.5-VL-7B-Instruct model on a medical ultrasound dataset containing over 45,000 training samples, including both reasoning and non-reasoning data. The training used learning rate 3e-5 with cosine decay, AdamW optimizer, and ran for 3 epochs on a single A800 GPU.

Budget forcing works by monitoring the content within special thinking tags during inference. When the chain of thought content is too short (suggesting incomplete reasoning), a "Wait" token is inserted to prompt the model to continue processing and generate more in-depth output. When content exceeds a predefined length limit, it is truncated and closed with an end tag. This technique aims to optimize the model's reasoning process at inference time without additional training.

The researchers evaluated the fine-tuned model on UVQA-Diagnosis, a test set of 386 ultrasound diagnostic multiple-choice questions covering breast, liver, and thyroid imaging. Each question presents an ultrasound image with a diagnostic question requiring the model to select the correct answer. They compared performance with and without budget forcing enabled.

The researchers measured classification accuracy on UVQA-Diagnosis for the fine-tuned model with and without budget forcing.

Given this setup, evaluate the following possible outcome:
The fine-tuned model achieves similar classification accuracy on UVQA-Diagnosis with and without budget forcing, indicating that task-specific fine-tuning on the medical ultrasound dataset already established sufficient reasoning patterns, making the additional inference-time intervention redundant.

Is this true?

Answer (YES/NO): NO